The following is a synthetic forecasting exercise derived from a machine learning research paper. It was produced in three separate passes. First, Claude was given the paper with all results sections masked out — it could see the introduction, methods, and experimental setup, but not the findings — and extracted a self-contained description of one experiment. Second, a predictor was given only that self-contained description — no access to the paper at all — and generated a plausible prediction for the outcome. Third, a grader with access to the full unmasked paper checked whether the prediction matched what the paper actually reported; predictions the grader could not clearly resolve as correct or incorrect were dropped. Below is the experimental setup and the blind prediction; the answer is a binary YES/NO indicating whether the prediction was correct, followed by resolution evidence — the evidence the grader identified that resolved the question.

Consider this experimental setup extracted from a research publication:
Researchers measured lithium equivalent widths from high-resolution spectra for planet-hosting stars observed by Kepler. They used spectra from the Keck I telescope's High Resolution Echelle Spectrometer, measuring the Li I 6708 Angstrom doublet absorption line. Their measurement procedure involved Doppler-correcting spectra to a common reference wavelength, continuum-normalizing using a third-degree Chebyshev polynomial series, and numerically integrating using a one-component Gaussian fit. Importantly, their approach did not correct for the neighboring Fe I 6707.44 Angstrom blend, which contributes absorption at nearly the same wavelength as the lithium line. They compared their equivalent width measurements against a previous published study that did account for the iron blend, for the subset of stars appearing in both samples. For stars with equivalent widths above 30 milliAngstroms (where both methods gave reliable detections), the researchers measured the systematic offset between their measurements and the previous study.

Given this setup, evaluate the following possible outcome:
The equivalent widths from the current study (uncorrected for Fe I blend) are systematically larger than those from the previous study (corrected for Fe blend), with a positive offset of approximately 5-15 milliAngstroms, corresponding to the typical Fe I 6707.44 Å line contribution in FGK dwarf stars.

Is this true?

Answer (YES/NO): YES